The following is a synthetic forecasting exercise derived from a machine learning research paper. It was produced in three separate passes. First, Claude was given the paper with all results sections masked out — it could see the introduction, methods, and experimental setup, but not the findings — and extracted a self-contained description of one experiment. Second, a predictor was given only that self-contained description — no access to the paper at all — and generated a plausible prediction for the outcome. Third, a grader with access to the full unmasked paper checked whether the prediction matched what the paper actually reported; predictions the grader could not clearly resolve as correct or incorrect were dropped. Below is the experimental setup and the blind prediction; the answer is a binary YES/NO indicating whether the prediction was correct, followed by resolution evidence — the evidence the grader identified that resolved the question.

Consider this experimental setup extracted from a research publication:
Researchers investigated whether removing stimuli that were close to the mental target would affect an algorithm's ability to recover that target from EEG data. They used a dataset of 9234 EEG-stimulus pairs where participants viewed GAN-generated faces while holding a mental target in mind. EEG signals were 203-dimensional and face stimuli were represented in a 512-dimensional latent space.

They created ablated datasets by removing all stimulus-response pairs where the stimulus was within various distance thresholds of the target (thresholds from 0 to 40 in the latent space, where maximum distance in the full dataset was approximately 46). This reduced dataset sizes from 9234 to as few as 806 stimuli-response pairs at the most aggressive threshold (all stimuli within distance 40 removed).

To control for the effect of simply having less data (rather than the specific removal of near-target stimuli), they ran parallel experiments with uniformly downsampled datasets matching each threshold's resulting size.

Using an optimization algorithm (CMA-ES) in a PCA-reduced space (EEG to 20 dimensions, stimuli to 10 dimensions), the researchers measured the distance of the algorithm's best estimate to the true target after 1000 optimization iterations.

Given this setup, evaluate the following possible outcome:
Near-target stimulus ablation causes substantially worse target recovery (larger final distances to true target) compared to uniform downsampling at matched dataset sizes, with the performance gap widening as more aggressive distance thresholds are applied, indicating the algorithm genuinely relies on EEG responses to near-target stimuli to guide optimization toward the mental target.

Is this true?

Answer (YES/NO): YES